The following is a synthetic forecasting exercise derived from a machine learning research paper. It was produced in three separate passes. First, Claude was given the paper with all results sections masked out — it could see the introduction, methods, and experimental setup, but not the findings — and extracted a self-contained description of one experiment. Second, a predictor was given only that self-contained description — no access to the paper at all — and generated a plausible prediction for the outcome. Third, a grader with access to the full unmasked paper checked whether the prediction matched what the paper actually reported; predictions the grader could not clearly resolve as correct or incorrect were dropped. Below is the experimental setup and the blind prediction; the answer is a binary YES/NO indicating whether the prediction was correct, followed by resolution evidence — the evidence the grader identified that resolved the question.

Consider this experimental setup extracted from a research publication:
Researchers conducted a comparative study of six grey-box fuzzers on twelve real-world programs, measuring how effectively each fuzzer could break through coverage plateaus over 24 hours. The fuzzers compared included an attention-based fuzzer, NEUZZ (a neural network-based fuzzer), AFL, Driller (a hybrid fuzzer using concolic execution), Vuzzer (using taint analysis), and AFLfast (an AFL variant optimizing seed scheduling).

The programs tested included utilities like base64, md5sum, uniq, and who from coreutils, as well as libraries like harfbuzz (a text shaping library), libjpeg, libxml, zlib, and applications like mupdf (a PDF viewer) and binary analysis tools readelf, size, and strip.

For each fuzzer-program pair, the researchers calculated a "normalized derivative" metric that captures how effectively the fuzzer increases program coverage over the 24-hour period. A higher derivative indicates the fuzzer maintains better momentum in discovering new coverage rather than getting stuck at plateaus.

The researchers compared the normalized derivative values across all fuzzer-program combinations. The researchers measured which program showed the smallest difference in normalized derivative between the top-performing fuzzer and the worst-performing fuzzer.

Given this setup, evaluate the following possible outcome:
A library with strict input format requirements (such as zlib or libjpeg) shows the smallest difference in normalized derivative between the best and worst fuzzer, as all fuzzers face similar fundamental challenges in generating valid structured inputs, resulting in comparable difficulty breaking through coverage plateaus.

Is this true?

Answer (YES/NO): NO